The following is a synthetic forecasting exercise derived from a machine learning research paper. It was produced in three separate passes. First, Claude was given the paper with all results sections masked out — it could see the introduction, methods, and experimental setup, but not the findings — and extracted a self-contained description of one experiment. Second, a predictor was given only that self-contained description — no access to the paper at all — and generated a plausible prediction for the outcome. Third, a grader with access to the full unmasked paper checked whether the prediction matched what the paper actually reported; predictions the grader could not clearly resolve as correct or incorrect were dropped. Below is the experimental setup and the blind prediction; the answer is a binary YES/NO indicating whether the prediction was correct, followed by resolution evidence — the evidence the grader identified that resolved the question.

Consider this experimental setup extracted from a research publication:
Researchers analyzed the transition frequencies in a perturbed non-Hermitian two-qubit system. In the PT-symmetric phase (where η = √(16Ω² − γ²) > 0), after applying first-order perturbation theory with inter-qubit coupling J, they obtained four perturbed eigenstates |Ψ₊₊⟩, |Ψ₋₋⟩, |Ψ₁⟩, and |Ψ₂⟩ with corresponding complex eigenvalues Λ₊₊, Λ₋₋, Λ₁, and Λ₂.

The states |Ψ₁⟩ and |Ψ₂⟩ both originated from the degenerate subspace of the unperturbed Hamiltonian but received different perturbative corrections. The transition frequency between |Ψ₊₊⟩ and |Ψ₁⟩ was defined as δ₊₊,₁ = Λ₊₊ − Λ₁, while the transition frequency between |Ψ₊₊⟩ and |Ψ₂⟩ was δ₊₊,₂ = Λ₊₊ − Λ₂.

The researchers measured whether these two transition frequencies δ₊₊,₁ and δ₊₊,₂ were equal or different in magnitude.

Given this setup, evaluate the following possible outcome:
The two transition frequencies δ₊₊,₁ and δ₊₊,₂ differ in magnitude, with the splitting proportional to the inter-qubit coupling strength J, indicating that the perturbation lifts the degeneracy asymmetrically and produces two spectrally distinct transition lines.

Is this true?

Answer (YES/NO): YES